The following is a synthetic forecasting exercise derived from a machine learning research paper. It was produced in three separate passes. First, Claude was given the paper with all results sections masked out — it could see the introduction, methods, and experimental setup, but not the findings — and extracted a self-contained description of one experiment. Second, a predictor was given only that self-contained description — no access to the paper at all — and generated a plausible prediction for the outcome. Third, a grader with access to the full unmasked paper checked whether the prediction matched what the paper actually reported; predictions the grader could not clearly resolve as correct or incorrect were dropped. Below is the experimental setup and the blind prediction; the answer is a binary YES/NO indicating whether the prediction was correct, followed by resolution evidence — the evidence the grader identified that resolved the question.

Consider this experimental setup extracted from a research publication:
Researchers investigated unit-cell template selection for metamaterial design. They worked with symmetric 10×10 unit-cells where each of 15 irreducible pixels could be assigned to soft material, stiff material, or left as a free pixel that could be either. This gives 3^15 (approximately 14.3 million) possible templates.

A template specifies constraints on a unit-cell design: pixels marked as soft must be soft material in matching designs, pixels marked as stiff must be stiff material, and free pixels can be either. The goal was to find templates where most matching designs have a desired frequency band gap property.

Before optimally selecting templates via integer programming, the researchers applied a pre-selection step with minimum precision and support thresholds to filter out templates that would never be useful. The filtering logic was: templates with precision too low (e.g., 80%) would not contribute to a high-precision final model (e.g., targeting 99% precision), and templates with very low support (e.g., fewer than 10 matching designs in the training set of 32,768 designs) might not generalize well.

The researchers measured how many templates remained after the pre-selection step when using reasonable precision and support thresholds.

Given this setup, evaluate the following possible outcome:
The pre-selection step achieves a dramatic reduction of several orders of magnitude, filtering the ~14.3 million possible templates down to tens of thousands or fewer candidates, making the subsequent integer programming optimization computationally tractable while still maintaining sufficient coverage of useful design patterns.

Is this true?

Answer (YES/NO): YES